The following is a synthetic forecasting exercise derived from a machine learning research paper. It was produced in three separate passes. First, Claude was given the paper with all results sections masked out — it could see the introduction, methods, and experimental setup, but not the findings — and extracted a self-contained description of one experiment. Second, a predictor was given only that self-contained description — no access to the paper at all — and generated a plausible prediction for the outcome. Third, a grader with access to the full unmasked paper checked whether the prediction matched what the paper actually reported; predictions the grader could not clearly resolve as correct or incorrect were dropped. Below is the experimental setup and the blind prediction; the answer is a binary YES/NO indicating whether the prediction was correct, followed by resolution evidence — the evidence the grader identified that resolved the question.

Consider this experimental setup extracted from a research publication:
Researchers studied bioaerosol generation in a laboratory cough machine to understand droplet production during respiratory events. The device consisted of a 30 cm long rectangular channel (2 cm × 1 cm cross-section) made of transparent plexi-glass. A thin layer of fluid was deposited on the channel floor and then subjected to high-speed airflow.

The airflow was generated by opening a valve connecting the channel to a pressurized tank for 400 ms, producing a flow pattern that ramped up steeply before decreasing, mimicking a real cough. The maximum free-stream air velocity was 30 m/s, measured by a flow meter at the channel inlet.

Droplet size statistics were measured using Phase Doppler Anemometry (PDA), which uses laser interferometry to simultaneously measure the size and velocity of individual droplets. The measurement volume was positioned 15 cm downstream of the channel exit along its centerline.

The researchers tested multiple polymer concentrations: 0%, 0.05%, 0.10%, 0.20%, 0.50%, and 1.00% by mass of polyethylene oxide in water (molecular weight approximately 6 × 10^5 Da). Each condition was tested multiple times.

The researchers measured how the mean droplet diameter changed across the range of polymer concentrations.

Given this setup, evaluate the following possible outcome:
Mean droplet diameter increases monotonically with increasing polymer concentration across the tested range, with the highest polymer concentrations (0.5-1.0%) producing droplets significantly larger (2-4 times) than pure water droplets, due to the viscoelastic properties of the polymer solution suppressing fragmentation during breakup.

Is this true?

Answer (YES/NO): NO